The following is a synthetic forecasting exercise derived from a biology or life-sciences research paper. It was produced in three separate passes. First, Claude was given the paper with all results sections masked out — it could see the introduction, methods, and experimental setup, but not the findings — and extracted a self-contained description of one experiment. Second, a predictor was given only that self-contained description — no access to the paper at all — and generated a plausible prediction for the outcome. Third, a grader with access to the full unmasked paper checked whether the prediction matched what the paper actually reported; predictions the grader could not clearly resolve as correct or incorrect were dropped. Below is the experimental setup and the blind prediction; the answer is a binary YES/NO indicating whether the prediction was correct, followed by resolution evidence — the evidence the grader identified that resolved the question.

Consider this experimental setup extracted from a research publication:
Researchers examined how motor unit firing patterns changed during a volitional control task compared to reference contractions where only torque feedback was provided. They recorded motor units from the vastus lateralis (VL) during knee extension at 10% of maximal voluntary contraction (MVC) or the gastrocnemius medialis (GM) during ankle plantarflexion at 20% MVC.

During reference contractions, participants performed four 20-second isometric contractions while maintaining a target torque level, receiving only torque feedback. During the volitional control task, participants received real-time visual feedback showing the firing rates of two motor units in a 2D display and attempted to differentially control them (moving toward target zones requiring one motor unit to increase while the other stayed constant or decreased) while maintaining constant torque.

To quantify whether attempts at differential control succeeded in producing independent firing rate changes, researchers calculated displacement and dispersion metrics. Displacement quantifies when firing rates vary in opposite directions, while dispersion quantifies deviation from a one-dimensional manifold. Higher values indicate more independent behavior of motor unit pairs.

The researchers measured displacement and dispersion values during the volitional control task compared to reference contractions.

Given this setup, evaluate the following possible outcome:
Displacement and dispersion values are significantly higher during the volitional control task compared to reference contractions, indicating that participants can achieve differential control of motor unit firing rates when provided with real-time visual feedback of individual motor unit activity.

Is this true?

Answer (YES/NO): NO